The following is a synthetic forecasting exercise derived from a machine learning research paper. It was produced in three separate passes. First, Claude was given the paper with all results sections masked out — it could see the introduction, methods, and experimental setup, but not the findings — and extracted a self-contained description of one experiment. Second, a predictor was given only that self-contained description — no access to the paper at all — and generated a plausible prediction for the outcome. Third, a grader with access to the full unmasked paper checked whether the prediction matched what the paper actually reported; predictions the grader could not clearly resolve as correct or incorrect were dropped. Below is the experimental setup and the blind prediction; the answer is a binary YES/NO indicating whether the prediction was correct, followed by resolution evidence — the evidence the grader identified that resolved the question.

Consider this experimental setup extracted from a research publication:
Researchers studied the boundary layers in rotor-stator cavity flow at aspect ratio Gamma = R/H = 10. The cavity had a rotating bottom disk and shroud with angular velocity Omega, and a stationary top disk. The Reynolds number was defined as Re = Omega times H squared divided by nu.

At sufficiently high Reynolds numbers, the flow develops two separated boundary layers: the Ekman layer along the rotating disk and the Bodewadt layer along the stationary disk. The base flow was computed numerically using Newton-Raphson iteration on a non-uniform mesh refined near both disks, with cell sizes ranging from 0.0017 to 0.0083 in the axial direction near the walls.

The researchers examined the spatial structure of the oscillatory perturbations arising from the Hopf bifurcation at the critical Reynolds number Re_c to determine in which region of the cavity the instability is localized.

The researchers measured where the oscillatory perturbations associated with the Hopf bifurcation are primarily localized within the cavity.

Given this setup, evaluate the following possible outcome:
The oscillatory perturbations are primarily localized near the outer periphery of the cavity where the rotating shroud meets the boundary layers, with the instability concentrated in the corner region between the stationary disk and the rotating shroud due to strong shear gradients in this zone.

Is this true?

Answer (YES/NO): NO